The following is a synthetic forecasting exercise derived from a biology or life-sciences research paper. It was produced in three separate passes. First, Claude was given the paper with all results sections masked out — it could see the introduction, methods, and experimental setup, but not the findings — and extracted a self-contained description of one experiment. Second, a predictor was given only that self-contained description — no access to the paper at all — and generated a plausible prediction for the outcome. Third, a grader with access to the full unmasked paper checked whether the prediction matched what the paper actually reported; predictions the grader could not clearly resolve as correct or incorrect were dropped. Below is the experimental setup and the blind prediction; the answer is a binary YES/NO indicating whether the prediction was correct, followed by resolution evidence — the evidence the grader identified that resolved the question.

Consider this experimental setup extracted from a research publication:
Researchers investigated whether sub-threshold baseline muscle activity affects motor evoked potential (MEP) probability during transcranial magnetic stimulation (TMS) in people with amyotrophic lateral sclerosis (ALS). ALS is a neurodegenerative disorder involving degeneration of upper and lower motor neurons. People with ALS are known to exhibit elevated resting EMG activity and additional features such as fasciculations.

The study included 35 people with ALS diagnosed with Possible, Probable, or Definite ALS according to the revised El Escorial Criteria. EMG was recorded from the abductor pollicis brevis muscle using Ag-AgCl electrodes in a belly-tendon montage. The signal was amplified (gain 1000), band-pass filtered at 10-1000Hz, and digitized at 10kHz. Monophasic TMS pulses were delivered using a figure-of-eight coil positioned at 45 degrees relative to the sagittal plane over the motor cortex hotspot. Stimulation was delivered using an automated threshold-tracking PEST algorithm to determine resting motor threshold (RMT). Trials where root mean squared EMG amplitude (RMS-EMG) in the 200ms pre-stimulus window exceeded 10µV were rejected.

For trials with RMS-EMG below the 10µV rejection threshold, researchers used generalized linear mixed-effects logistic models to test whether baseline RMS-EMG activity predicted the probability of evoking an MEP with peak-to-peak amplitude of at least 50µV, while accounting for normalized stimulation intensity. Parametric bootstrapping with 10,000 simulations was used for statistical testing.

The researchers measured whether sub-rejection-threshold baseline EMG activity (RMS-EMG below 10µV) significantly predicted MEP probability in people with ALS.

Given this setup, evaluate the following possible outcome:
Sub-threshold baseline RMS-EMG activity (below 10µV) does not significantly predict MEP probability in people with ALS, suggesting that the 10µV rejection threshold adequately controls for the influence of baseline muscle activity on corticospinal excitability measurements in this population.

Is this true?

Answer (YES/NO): NO